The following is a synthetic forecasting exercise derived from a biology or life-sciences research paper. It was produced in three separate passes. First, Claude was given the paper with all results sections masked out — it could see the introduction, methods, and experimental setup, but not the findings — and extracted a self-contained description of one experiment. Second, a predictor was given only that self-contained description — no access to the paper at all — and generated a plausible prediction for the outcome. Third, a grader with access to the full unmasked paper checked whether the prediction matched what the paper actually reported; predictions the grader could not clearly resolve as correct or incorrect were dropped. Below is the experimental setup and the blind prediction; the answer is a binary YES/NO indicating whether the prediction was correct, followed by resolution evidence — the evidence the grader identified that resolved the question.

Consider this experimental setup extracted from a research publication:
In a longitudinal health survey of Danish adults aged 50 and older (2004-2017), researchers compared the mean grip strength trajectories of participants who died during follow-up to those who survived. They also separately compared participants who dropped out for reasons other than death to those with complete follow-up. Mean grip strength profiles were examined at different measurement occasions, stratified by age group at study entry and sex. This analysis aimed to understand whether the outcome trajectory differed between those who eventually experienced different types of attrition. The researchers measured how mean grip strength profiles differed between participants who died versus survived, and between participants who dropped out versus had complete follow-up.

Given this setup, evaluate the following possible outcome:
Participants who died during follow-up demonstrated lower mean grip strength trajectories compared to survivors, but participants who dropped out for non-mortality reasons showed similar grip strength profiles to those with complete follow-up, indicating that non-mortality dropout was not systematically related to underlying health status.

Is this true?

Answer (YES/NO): NO